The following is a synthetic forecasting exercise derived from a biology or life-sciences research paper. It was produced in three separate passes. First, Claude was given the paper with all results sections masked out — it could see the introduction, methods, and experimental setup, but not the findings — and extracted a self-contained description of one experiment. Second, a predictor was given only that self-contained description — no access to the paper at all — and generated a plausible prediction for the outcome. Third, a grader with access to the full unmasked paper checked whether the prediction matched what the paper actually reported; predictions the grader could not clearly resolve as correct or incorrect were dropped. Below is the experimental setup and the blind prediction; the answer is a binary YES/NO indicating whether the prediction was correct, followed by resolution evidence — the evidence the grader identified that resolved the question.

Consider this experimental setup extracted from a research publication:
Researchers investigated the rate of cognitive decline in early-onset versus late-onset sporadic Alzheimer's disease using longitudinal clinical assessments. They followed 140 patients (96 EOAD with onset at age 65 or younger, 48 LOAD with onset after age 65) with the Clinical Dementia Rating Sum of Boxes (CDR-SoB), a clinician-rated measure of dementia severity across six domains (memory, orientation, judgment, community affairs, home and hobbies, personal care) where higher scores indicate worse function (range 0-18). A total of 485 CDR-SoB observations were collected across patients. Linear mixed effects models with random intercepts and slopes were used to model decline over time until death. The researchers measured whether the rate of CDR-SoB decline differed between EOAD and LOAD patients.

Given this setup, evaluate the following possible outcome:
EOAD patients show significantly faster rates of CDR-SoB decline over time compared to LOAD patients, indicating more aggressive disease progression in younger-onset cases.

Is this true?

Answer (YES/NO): YES